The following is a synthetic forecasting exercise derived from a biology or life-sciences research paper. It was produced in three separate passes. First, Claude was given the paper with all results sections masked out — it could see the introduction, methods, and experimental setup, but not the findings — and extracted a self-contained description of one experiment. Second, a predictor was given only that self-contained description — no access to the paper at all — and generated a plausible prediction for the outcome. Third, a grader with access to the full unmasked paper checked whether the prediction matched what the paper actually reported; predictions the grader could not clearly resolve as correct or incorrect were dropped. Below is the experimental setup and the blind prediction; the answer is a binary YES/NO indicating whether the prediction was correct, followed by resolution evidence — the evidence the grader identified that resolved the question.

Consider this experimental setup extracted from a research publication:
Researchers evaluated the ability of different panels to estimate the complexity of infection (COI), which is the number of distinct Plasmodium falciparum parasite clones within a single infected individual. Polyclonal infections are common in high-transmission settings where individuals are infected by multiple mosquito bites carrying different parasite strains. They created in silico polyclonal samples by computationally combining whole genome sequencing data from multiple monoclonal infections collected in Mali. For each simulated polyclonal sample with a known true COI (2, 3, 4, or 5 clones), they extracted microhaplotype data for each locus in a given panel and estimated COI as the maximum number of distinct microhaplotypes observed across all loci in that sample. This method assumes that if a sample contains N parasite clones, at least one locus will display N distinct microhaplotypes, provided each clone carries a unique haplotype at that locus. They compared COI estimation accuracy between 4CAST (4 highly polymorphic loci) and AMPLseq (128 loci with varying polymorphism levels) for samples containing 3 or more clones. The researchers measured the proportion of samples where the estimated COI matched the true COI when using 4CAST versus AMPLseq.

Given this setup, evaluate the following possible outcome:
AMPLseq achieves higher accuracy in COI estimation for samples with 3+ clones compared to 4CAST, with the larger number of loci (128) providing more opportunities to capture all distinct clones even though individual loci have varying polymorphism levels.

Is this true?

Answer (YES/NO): NO